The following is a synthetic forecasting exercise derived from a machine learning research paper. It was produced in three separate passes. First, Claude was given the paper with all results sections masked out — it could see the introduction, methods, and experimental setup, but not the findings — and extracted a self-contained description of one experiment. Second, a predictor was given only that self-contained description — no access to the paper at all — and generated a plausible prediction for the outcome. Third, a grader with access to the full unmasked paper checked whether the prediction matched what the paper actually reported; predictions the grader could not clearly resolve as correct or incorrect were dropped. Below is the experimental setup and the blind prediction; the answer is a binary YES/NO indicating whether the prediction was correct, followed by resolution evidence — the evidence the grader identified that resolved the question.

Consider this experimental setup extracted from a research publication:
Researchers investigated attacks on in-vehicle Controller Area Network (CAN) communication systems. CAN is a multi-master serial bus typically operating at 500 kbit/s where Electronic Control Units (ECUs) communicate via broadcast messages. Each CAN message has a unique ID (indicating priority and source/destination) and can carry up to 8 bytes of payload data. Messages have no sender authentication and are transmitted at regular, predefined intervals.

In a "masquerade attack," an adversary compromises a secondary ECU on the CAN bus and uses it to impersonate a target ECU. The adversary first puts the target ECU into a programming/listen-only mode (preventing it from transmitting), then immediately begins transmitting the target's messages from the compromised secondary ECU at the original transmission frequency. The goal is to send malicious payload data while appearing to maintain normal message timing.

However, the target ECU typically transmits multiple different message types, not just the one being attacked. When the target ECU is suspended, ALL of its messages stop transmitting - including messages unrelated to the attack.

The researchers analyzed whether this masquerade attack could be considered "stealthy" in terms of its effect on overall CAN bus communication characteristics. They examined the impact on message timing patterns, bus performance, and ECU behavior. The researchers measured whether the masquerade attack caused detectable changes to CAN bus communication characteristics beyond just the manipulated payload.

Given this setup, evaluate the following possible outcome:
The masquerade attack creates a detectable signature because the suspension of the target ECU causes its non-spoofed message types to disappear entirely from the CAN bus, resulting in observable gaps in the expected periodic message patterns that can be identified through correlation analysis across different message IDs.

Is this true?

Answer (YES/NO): NO